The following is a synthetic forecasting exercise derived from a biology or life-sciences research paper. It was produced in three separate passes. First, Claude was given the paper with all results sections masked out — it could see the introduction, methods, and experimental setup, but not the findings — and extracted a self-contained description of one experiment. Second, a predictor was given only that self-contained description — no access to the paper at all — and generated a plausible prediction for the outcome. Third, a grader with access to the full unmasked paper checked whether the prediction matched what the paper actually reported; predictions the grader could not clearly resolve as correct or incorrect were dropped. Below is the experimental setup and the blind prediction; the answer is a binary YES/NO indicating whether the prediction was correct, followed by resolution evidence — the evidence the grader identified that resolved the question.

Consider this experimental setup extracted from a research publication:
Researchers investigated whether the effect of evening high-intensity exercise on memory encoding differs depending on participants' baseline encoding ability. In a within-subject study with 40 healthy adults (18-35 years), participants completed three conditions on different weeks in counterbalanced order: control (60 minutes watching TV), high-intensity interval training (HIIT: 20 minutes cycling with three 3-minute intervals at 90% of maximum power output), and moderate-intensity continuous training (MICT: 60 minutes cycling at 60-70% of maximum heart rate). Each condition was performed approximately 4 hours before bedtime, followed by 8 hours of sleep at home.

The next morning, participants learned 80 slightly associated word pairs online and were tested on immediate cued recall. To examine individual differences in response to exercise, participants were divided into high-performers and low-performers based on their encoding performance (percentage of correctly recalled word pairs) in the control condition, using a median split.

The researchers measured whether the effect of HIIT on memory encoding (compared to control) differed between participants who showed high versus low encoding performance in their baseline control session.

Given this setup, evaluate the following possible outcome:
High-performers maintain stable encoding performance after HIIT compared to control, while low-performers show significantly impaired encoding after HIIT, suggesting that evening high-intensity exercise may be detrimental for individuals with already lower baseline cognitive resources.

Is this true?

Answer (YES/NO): NO